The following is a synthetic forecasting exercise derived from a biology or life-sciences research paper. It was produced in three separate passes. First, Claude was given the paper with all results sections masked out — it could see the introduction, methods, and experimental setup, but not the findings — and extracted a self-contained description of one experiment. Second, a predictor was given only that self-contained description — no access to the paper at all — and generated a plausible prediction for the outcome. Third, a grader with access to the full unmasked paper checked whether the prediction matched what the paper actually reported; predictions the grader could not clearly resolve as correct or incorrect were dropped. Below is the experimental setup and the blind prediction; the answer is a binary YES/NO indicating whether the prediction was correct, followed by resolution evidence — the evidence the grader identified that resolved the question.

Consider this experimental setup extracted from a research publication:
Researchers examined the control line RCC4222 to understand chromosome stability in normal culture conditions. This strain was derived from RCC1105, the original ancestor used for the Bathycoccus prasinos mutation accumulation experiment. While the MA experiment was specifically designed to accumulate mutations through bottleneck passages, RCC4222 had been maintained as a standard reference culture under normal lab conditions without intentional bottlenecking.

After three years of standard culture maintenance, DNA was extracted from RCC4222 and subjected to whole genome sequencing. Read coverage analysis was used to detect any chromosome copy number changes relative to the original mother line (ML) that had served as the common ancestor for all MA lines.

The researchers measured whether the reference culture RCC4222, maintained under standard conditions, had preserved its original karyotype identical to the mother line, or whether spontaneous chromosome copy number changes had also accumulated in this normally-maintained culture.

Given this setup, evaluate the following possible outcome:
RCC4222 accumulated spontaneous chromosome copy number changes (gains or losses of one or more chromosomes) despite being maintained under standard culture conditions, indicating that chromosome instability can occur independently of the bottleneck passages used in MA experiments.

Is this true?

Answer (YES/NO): YES